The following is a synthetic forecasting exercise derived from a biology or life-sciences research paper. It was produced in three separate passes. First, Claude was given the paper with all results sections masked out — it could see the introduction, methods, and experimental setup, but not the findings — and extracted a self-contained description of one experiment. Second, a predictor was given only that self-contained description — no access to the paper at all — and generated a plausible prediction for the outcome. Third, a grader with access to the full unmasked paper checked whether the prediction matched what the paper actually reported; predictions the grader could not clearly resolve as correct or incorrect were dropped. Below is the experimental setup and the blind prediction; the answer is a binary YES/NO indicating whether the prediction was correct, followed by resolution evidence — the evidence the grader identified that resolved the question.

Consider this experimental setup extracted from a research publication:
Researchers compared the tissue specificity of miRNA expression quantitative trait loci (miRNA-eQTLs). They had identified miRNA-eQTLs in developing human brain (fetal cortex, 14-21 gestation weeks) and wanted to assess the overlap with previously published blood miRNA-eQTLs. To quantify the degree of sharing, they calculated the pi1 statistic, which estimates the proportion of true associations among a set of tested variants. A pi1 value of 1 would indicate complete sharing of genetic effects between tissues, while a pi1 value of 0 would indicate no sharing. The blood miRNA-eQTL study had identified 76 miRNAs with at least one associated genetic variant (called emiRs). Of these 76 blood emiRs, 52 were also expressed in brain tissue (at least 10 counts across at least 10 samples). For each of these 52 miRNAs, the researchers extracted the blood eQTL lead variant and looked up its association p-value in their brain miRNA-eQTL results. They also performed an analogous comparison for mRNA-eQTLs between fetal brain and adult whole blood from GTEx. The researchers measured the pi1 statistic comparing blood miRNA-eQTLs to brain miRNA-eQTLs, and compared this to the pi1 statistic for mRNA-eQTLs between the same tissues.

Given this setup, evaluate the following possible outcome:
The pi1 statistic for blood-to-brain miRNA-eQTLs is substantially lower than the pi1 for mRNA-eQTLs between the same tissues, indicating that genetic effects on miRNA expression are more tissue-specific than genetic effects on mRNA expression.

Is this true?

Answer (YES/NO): YES